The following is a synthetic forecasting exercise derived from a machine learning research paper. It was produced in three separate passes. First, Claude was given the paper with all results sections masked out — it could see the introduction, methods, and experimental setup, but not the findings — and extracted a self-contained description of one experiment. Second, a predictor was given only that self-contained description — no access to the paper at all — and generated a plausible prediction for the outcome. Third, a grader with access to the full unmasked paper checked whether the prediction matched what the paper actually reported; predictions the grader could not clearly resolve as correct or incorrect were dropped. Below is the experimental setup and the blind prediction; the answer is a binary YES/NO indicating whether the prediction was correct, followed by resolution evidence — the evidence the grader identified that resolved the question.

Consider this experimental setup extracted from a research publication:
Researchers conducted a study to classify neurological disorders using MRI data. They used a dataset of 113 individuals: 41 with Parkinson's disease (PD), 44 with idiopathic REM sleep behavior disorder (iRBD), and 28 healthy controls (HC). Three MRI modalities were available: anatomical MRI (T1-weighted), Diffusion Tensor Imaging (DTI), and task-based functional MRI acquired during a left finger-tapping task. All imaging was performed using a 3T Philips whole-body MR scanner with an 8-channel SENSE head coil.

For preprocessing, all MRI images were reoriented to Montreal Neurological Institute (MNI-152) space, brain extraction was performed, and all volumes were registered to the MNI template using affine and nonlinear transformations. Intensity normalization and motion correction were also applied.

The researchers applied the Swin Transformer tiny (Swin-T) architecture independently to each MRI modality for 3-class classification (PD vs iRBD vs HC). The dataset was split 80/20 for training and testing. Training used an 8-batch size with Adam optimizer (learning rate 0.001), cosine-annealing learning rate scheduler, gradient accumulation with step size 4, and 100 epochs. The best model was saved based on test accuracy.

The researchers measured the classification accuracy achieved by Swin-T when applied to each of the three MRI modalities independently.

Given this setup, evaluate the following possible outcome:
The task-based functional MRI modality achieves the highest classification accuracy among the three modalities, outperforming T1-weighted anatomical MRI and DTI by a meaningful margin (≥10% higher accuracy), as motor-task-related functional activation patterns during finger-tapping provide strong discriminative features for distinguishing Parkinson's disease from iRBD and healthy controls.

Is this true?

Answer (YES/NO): NO